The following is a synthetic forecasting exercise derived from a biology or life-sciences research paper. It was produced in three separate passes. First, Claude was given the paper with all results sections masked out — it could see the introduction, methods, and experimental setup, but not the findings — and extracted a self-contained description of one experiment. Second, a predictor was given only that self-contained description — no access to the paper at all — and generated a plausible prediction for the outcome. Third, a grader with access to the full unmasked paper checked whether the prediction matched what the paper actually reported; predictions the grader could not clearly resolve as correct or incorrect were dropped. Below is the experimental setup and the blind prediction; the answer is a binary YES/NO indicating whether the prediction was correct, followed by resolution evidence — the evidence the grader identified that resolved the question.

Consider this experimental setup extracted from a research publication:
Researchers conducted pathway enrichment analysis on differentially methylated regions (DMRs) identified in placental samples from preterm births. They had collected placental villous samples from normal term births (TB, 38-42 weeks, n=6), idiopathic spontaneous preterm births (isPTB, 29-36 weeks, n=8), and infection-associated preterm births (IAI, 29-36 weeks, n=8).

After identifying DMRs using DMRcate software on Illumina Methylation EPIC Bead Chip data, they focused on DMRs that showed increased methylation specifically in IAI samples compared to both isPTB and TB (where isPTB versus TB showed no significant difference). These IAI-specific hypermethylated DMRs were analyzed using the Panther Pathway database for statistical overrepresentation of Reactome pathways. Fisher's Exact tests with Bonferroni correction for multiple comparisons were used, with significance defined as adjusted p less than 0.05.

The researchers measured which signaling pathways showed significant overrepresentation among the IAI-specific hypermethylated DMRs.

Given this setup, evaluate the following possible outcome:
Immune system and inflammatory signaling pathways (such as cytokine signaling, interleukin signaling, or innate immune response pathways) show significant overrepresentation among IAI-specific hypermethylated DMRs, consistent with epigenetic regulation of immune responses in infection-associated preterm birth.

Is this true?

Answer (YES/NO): NO